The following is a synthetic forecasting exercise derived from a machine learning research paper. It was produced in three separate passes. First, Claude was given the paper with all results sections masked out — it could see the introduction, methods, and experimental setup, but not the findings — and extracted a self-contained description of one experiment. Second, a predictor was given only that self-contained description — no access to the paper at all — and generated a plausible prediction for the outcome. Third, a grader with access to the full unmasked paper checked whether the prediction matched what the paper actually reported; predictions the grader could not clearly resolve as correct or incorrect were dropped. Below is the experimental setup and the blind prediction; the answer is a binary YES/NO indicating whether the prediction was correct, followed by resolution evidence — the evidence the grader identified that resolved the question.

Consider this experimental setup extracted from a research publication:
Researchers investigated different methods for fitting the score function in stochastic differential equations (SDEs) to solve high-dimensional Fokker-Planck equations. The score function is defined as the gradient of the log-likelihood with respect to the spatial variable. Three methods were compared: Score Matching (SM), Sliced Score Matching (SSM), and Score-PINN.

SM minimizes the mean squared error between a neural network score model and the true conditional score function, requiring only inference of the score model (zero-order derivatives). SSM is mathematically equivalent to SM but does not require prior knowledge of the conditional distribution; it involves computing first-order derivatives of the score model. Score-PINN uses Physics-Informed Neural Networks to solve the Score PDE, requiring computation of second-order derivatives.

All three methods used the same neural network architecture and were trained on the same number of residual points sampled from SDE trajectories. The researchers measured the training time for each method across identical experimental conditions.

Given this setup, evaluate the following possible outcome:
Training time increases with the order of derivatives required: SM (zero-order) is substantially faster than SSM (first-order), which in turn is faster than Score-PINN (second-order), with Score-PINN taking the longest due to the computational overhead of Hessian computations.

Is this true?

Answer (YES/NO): YES